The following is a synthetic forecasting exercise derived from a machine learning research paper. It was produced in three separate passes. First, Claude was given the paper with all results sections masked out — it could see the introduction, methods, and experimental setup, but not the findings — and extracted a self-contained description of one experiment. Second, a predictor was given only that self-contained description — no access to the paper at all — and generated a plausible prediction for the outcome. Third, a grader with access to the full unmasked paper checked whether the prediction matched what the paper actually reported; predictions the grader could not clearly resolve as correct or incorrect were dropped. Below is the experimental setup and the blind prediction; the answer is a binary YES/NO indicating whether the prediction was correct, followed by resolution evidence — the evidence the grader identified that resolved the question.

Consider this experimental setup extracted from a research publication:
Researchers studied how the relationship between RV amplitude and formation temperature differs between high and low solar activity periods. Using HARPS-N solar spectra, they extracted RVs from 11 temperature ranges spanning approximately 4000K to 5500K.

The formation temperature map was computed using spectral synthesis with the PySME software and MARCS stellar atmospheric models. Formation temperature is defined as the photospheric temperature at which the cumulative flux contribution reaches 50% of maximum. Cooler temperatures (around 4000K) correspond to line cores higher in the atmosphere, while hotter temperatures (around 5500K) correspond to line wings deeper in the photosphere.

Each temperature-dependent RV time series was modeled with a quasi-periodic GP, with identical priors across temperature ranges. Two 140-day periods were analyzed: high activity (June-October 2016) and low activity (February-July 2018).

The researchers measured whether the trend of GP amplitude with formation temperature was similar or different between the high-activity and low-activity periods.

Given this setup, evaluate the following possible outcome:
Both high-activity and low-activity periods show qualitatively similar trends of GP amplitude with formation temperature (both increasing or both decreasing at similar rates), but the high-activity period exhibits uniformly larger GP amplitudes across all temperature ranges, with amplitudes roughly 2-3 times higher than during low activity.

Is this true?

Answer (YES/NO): NO